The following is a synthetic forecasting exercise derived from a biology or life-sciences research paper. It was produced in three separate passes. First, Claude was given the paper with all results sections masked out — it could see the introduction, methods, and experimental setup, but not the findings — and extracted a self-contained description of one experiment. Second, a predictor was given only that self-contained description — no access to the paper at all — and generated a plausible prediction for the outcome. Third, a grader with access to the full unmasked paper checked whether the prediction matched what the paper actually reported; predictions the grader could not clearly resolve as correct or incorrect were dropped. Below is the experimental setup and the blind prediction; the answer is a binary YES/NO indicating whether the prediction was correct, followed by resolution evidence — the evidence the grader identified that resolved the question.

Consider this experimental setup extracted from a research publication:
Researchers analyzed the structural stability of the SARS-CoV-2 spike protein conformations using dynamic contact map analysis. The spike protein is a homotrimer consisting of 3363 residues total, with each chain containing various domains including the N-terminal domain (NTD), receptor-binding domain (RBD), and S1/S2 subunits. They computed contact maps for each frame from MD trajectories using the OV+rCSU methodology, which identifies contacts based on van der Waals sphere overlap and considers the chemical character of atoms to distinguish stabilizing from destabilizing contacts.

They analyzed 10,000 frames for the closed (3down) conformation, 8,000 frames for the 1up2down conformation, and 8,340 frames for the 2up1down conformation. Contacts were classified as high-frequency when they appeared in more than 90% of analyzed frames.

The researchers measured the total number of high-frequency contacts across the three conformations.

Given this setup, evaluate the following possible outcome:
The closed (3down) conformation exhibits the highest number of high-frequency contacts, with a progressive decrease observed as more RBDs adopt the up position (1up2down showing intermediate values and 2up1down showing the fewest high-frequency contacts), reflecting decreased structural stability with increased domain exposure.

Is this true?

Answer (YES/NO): NO